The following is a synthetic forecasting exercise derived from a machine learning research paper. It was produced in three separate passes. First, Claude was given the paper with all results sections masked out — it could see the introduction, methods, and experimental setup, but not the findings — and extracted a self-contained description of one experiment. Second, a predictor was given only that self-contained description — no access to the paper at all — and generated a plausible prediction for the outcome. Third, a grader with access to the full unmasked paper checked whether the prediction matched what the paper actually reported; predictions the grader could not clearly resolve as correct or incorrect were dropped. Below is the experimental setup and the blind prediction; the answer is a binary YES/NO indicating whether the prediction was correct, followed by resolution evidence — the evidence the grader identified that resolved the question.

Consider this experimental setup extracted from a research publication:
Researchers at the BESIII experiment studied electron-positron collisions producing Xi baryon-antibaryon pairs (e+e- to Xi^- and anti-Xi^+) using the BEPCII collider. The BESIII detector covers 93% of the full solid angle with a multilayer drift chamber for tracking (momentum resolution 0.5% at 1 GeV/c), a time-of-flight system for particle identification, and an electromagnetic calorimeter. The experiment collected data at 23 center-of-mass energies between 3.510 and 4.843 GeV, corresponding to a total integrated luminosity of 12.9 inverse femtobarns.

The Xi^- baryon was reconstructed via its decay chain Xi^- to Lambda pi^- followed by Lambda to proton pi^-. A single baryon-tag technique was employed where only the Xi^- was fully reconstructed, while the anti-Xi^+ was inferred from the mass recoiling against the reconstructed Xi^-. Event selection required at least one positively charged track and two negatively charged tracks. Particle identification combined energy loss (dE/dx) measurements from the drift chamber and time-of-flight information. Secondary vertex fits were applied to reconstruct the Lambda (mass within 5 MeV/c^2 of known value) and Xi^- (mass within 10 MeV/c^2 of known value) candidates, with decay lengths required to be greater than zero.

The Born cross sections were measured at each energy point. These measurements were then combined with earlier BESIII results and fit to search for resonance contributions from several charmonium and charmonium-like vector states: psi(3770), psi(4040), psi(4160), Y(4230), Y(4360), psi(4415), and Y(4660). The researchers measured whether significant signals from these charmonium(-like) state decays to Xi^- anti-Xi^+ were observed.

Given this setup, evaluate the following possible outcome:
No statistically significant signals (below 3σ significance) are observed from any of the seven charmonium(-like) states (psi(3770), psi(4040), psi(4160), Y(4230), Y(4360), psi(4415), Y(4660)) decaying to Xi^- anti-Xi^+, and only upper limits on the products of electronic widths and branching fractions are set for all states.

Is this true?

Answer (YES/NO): NO